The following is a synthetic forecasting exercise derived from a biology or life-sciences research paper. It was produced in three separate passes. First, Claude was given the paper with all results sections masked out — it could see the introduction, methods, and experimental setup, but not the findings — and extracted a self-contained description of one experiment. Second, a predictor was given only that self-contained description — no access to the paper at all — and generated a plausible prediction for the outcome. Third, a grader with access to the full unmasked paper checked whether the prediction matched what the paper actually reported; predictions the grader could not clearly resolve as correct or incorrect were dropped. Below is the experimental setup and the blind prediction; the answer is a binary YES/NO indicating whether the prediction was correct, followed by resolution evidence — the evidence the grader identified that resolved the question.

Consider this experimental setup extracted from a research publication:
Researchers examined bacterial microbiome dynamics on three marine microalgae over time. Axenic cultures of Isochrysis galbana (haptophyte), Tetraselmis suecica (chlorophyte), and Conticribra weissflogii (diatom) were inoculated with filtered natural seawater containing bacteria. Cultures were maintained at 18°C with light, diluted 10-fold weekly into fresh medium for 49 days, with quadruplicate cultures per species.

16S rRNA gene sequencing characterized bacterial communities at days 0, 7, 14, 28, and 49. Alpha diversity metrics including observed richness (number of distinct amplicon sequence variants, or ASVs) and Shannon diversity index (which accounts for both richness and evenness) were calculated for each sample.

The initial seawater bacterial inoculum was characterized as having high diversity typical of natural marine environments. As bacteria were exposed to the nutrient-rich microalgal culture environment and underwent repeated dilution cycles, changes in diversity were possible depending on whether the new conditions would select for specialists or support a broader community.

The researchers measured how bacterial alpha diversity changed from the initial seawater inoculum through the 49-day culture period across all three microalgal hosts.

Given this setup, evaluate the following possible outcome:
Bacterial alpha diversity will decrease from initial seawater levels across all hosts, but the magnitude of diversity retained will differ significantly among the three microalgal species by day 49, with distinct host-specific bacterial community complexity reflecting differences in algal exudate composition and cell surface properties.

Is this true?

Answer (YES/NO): YES